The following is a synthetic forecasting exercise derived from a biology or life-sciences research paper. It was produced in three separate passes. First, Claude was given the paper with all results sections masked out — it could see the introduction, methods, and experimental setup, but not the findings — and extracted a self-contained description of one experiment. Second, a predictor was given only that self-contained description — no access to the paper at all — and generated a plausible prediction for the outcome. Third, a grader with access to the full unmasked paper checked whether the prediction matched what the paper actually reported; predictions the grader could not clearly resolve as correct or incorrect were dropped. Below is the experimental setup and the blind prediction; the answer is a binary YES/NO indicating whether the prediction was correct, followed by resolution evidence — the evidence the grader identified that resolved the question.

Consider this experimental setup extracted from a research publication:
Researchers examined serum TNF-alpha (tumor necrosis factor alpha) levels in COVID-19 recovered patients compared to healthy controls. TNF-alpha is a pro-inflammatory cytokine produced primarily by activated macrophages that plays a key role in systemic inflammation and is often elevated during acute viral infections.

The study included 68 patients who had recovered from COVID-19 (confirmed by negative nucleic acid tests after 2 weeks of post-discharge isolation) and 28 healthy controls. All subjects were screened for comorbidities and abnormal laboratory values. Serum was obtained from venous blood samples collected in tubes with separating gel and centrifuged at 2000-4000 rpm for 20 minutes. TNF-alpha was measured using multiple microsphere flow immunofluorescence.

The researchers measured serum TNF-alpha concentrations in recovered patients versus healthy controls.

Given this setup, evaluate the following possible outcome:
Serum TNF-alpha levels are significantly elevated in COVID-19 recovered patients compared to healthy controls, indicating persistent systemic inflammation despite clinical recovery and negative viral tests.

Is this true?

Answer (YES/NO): YES